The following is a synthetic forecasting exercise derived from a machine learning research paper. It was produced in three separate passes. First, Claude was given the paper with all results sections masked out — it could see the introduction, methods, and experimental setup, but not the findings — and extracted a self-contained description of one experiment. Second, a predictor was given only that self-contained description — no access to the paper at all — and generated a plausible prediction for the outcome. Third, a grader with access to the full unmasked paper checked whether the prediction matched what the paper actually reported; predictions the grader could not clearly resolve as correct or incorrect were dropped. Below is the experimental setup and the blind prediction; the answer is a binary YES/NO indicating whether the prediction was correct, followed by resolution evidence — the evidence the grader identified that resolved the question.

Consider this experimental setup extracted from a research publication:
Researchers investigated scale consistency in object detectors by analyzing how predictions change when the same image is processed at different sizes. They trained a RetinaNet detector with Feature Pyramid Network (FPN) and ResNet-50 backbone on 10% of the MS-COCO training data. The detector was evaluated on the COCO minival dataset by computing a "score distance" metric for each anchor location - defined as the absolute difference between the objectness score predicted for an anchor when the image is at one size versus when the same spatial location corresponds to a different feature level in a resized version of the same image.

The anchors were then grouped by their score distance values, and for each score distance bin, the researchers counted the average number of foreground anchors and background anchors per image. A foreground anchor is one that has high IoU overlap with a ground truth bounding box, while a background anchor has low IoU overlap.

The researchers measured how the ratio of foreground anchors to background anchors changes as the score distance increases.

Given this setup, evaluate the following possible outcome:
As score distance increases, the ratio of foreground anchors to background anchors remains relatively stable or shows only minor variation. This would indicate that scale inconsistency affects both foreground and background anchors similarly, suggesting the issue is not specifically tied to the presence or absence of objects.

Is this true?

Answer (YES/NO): NO